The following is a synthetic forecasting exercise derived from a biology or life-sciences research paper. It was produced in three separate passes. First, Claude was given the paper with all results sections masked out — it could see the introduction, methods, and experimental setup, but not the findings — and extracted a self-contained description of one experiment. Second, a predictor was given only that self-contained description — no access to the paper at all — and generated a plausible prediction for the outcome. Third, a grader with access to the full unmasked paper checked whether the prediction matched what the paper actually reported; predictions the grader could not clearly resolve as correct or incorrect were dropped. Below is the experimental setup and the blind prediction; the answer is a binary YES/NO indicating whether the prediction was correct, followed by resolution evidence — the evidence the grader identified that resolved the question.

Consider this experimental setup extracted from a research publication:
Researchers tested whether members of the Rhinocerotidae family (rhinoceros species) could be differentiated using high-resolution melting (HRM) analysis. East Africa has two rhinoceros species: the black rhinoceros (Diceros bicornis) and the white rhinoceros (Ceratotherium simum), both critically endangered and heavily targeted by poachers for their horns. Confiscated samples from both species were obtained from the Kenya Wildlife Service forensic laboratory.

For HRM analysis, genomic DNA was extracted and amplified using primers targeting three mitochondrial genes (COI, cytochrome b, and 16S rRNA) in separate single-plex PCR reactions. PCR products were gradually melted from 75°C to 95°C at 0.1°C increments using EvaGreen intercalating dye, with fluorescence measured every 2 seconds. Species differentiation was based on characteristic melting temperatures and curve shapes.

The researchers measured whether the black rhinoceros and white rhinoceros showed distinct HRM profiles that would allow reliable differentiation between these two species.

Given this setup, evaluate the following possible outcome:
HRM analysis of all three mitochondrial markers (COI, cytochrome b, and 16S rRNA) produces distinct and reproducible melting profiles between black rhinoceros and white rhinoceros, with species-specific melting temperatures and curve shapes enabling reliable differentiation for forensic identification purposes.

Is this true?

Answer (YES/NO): YES